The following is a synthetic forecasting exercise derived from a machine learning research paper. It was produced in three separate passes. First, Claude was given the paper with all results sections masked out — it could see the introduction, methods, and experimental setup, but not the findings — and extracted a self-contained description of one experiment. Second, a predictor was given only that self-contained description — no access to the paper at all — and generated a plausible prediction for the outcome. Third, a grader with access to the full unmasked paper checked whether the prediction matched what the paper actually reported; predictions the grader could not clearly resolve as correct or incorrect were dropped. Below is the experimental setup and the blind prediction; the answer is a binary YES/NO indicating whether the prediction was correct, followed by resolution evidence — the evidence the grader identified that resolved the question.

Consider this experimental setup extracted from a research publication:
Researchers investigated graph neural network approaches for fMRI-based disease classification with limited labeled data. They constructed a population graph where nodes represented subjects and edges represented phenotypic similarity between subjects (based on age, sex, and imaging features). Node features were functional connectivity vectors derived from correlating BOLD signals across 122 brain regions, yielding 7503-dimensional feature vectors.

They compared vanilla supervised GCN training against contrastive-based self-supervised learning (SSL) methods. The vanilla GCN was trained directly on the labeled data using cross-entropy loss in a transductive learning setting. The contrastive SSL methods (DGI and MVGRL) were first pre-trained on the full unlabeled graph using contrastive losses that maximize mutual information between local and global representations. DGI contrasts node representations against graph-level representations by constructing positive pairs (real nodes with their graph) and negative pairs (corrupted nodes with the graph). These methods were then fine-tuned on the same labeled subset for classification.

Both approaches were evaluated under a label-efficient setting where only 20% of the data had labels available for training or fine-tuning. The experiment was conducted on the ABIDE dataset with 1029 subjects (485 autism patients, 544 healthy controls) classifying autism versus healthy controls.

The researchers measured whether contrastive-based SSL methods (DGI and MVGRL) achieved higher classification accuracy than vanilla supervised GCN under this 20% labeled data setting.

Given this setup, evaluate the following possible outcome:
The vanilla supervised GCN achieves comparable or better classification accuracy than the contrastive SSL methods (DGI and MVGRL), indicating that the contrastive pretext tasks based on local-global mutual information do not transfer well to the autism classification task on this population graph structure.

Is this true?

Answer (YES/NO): YES